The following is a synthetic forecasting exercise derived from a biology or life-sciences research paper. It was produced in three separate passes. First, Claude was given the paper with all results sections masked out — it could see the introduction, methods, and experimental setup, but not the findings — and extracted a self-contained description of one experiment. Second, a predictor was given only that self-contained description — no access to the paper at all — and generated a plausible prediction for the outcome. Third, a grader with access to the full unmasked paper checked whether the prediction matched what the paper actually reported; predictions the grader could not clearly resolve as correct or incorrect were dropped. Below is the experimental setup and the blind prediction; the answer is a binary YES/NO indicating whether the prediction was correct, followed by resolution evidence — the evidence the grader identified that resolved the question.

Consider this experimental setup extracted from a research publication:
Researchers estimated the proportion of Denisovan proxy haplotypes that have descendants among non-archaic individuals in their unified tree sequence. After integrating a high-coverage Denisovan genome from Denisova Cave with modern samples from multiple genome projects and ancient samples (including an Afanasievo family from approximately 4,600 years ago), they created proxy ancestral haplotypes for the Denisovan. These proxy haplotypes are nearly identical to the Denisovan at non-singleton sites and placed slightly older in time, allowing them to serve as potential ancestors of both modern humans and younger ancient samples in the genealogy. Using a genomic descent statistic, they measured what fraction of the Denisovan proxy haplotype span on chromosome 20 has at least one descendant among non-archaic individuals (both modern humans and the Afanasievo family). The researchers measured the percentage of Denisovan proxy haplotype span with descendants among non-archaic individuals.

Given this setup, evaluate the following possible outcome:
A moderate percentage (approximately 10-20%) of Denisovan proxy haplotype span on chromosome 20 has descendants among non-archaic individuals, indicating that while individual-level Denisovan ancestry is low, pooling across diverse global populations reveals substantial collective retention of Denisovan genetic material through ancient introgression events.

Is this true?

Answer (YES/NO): YES